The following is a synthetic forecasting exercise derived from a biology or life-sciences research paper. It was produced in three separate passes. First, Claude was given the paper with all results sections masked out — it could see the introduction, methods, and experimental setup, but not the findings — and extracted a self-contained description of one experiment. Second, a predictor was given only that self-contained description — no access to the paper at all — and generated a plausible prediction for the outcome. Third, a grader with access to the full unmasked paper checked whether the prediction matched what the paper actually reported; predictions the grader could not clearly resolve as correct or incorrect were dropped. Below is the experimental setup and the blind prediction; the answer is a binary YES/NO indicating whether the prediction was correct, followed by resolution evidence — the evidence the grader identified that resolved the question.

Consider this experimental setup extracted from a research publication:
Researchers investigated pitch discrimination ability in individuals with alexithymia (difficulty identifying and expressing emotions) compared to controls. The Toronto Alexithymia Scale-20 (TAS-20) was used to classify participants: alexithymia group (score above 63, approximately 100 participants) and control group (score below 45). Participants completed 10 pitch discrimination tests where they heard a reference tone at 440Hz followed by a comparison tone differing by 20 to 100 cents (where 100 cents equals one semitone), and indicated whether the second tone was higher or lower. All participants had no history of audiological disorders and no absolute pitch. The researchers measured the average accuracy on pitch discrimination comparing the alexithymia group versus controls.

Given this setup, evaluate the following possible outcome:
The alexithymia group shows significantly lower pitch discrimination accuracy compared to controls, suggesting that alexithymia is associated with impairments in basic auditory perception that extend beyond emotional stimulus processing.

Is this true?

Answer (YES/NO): NO